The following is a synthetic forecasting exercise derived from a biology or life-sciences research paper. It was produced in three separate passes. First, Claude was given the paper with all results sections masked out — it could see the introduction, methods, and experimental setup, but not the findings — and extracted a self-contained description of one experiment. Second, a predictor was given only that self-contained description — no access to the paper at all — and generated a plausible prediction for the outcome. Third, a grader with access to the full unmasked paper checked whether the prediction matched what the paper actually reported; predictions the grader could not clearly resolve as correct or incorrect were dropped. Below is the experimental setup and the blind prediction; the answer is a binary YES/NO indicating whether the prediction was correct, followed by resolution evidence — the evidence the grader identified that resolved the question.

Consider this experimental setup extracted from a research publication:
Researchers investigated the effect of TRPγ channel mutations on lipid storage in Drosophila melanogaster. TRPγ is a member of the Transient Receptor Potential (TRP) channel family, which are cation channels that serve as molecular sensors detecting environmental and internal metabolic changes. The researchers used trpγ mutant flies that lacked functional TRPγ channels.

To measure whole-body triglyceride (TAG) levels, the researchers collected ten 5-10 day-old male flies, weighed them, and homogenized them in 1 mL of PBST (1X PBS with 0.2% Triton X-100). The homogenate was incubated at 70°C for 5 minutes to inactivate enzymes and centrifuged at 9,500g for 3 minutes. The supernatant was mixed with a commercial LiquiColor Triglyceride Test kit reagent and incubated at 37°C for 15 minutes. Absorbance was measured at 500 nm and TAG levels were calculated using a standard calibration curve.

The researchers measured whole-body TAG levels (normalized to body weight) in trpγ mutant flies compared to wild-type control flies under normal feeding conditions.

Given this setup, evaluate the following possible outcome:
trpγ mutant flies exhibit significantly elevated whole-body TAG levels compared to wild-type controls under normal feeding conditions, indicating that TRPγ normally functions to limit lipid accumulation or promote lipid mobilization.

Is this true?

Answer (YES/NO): YES